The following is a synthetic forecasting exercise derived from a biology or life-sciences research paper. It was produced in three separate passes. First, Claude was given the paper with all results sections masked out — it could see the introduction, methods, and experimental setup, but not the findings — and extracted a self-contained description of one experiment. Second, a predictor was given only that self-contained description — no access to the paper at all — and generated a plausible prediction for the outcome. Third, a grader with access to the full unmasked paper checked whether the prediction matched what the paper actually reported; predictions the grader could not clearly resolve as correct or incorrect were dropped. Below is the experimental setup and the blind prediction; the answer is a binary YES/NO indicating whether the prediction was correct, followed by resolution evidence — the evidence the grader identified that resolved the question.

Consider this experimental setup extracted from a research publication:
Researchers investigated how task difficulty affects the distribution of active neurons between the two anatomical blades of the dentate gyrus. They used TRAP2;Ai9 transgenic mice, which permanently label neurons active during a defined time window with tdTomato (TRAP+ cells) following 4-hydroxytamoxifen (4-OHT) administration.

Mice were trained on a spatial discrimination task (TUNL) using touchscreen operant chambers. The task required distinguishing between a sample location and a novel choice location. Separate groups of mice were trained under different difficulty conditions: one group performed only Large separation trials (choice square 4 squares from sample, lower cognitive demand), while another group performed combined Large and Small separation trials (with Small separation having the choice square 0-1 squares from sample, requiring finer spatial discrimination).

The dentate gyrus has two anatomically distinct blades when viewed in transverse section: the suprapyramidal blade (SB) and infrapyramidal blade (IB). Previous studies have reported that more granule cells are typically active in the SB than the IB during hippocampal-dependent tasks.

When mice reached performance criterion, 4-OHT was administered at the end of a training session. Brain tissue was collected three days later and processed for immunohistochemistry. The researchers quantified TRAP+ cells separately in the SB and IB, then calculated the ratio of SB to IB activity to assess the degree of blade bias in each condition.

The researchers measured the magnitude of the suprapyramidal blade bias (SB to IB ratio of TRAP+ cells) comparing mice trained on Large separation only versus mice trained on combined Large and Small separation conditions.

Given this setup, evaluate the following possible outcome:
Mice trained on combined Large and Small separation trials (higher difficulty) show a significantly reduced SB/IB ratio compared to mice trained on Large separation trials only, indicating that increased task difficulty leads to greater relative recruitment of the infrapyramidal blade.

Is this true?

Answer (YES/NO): NO